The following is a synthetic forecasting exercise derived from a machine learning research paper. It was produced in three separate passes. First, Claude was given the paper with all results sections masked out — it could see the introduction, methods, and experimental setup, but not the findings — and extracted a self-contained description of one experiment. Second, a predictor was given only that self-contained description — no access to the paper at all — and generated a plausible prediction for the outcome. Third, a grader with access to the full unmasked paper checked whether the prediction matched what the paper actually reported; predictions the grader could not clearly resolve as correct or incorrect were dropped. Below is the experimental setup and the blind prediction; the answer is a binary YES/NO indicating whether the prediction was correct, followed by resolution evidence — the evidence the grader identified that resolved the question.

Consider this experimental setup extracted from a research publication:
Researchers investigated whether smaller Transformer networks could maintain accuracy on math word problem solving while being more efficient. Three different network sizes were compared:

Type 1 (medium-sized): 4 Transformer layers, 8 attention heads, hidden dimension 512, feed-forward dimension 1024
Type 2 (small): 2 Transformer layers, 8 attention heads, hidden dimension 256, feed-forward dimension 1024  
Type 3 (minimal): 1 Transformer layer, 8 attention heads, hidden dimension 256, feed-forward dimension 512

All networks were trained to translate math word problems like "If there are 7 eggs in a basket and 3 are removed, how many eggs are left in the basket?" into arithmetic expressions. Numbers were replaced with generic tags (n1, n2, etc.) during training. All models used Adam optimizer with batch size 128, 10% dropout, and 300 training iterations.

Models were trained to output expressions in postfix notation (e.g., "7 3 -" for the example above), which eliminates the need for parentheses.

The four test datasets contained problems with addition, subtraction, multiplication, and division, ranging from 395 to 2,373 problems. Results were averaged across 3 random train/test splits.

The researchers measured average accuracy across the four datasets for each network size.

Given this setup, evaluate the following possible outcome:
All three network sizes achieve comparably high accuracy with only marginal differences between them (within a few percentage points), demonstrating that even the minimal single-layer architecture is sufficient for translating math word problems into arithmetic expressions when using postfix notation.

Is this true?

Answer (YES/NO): NO